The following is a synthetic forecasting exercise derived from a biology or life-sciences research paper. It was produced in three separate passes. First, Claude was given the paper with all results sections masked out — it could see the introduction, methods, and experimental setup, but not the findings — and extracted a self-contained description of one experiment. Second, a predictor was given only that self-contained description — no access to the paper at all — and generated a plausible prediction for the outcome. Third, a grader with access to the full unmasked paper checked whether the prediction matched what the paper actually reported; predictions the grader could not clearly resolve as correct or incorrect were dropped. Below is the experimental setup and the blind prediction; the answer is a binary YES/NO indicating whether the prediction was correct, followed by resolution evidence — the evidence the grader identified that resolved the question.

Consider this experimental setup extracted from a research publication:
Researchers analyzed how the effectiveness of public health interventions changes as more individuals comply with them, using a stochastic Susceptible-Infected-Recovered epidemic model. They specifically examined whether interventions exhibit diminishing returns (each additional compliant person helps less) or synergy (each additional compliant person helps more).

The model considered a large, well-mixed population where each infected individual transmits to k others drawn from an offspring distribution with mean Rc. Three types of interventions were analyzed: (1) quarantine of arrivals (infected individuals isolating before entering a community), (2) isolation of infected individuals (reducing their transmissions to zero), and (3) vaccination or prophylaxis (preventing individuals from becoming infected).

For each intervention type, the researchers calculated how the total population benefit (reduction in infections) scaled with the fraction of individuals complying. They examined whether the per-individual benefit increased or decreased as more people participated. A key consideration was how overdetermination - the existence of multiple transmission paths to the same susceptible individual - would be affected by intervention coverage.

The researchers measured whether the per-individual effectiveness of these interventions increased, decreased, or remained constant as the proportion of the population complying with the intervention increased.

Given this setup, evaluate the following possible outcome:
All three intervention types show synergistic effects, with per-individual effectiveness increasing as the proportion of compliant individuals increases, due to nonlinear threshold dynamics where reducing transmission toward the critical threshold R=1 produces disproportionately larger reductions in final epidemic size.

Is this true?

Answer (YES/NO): YES